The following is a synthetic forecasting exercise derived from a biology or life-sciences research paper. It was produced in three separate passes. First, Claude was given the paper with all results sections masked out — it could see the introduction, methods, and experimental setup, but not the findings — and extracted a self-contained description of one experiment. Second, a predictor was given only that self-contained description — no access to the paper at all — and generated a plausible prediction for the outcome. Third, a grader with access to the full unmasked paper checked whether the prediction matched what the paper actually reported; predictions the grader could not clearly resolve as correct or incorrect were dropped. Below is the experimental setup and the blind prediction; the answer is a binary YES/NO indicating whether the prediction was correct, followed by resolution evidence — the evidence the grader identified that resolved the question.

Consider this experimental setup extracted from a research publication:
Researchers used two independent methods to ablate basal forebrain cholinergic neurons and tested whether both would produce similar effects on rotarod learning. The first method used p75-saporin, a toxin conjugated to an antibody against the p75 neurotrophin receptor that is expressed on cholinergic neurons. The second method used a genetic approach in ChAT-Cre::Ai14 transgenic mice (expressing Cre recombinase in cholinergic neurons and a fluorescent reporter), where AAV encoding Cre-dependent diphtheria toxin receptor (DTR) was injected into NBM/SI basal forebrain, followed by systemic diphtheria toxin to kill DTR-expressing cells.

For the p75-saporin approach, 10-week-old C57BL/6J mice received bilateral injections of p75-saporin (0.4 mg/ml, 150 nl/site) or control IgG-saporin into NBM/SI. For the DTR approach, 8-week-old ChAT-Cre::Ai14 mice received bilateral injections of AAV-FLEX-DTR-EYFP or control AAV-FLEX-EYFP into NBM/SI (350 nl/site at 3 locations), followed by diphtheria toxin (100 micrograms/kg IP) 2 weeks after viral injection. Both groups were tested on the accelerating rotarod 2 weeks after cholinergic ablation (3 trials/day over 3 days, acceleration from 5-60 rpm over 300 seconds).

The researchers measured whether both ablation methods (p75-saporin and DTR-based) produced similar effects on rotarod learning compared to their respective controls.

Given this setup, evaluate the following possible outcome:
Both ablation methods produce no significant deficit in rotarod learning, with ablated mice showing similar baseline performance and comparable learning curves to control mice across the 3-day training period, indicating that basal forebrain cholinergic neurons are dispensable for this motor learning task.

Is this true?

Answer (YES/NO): NO